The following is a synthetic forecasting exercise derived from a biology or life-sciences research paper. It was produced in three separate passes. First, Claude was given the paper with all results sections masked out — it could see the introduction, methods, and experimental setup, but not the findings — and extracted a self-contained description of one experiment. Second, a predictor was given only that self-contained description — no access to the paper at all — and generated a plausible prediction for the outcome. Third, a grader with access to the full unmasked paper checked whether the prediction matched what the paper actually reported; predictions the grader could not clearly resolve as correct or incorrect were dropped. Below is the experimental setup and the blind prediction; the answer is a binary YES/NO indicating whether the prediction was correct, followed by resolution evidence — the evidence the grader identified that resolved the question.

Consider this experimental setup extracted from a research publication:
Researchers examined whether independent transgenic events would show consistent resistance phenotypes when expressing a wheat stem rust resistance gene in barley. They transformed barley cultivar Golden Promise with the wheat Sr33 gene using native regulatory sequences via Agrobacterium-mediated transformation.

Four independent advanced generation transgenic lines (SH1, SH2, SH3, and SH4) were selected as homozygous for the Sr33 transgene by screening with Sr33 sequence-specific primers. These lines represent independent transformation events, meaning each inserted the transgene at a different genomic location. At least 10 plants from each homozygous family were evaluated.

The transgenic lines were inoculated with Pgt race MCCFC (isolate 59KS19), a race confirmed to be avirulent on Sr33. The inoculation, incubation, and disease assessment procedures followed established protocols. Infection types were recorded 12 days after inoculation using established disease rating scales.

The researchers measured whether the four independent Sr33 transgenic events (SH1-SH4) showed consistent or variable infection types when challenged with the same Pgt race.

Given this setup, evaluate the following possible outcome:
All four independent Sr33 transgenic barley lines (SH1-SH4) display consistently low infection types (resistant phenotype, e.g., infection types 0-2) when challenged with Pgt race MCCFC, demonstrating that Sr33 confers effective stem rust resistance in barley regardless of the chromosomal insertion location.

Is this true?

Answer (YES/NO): YES